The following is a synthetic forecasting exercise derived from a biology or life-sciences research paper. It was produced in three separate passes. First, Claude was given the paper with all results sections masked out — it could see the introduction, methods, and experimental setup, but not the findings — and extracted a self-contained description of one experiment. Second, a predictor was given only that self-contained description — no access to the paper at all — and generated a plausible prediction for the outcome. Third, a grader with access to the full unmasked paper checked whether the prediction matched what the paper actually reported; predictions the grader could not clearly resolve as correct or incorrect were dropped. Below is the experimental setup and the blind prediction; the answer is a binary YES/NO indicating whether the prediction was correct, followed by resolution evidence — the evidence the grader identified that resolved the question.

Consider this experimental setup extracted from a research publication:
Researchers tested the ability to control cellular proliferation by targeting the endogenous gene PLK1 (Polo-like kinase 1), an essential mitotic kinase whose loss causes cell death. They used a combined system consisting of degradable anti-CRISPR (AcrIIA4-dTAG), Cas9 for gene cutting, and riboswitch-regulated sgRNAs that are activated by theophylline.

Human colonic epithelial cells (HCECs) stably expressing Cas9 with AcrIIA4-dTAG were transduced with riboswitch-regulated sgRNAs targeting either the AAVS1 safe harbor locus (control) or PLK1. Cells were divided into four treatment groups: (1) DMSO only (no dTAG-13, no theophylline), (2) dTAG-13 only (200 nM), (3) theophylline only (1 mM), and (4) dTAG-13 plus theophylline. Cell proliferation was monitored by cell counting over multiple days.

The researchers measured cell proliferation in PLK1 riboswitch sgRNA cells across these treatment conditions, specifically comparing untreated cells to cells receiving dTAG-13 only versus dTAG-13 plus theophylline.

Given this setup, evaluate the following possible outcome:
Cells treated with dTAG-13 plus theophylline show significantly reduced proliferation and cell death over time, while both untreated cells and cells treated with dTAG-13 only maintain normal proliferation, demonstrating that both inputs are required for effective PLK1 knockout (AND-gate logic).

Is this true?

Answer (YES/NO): NO